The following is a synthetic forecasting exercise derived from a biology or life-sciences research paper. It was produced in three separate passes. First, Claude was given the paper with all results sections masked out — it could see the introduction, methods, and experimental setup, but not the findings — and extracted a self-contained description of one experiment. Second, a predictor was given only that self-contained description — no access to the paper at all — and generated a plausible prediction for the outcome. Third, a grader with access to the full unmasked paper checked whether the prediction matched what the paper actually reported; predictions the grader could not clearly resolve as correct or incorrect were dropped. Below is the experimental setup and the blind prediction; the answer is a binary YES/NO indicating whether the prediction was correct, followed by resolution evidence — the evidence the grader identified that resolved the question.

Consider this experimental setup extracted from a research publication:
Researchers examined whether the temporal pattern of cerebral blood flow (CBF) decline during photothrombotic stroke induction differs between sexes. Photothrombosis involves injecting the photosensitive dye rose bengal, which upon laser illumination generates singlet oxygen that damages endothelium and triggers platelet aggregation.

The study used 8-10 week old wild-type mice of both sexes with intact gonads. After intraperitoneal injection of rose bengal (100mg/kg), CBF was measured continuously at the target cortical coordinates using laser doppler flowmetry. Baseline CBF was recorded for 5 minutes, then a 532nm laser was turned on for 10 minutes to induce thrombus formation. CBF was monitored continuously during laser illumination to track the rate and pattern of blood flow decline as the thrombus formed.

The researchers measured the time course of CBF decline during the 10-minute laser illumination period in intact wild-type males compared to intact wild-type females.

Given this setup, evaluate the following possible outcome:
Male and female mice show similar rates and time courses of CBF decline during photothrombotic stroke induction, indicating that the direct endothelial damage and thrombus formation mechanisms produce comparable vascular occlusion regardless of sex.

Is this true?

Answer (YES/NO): NO